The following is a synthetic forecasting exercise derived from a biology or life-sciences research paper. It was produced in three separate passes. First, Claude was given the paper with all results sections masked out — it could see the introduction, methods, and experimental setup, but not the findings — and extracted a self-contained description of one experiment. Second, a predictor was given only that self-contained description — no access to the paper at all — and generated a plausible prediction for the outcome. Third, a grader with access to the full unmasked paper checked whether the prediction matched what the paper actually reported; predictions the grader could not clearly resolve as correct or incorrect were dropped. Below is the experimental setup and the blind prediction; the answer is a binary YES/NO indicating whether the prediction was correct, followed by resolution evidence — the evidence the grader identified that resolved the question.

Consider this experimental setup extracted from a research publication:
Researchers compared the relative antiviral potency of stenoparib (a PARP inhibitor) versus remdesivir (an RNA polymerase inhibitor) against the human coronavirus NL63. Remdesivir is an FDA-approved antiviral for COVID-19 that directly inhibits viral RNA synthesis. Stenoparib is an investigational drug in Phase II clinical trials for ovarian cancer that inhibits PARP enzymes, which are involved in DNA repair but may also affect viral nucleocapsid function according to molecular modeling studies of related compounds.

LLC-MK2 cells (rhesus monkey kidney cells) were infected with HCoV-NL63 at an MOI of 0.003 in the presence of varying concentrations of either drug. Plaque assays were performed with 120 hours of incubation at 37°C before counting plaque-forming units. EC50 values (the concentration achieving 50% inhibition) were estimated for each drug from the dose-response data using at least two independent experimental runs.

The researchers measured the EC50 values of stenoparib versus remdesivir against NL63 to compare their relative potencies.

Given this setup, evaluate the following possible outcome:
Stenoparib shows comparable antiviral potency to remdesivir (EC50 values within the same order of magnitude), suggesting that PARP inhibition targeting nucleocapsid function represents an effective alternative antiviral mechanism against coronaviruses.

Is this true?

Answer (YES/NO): NO